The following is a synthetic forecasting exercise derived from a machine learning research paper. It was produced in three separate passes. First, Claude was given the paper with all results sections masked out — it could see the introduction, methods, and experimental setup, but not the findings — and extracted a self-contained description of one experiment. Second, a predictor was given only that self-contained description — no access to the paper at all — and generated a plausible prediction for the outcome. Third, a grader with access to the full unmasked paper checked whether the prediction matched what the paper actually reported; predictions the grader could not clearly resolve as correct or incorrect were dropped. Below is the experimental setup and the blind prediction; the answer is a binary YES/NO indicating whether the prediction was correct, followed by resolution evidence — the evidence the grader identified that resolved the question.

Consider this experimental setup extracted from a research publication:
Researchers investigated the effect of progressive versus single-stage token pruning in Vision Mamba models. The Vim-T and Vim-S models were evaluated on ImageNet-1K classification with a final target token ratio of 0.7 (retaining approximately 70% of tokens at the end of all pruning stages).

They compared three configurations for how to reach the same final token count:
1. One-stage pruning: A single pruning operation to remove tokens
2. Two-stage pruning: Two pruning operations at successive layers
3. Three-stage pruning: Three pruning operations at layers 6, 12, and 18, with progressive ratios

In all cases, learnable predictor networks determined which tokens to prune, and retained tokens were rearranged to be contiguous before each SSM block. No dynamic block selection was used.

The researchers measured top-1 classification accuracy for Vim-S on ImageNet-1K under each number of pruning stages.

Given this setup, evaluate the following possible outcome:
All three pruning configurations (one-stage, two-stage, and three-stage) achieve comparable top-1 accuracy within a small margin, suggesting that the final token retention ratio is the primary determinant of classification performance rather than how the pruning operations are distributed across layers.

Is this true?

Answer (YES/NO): NO